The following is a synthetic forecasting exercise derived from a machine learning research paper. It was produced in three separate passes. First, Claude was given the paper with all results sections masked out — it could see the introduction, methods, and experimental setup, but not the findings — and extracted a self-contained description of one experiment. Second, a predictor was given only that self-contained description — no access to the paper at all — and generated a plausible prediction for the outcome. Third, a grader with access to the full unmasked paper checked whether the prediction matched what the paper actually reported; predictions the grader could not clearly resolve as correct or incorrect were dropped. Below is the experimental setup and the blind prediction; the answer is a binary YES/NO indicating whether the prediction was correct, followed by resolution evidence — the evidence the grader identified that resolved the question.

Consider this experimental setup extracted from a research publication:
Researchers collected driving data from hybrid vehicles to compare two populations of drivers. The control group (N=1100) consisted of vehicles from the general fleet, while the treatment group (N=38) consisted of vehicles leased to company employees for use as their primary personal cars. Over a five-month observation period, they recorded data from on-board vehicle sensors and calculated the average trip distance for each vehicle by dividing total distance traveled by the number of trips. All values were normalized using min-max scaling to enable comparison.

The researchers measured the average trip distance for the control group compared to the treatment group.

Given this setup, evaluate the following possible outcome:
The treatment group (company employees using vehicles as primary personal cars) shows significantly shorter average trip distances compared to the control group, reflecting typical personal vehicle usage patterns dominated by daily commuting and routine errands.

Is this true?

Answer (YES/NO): NO